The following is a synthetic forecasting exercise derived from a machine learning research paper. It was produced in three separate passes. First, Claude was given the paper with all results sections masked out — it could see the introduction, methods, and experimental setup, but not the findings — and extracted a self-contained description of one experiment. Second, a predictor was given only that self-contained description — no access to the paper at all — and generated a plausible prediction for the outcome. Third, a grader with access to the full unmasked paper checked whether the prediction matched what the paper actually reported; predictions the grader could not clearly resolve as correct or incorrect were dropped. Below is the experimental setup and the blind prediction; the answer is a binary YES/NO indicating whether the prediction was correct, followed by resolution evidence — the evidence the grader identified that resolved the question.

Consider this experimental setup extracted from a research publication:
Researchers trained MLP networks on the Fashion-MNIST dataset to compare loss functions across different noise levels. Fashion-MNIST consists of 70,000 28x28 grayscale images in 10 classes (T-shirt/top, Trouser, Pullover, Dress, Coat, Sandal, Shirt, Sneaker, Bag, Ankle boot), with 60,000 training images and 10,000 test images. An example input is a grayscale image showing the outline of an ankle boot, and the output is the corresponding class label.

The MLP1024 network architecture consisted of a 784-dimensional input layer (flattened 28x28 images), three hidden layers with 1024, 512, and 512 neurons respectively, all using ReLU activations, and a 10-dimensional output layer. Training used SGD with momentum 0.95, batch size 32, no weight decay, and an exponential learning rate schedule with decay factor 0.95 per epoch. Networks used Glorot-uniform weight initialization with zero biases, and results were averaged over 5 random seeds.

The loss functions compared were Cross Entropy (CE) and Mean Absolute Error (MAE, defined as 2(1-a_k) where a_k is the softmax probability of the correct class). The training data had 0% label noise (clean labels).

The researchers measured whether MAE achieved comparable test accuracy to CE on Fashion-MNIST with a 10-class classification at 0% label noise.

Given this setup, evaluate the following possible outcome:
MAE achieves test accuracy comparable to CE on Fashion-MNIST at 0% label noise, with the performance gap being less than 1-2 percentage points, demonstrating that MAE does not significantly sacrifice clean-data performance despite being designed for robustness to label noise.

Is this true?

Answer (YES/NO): NO